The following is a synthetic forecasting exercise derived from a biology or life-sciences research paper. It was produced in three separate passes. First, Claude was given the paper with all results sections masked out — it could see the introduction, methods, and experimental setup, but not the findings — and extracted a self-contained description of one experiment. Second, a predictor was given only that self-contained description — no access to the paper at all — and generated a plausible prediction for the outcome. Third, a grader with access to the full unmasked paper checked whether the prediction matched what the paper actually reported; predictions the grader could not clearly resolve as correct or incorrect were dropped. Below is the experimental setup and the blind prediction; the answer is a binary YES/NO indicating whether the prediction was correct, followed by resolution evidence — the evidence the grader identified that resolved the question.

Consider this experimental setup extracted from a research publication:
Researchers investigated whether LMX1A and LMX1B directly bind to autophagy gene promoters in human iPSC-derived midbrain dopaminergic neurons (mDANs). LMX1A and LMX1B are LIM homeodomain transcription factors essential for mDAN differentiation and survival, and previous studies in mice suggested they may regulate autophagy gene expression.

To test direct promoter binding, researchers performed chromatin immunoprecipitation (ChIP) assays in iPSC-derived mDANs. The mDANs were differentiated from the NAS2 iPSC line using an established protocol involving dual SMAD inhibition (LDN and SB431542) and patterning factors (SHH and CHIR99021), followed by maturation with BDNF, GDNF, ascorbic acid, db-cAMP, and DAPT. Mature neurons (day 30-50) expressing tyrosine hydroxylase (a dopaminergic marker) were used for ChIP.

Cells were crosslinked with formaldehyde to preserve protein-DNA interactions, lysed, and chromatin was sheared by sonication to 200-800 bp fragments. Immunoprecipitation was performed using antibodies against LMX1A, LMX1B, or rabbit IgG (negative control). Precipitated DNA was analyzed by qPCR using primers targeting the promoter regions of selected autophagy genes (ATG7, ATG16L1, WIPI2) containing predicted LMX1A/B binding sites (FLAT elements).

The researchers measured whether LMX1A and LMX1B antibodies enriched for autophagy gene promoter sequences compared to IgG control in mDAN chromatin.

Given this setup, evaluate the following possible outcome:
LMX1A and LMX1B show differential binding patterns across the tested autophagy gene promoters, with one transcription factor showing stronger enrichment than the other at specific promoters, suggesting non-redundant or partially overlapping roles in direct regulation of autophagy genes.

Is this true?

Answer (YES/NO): YES